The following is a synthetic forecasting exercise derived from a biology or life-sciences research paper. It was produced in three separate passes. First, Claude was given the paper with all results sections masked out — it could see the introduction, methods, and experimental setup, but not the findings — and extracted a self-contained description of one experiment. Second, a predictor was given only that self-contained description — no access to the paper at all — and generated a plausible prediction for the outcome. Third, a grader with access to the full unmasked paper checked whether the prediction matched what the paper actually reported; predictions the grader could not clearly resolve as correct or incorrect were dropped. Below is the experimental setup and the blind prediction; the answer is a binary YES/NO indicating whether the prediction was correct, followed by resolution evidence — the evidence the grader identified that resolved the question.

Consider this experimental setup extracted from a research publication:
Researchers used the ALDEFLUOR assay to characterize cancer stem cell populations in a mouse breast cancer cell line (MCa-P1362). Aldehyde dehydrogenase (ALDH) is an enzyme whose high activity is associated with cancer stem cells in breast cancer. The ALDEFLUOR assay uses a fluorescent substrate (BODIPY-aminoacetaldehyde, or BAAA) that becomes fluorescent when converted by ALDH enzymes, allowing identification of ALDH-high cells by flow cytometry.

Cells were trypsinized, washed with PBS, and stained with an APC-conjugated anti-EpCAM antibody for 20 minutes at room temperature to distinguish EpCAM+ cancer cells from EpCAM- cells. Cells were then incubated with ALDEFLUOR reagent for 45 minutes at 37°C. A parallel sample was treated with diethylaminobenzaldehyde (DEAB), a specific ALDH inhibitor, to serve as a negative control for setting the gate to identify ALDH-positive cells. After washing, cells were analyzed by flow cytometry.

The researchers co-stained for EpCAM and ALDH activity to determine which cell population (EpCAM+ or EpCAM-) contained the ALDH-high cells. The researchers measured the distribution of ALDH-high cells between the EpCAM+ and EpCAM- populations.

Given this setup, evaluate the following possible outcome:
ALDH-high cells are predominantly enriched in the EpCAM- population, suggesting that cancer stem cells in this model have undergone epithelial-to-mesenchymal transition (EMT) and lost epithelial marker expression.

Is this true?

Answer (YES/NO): NO